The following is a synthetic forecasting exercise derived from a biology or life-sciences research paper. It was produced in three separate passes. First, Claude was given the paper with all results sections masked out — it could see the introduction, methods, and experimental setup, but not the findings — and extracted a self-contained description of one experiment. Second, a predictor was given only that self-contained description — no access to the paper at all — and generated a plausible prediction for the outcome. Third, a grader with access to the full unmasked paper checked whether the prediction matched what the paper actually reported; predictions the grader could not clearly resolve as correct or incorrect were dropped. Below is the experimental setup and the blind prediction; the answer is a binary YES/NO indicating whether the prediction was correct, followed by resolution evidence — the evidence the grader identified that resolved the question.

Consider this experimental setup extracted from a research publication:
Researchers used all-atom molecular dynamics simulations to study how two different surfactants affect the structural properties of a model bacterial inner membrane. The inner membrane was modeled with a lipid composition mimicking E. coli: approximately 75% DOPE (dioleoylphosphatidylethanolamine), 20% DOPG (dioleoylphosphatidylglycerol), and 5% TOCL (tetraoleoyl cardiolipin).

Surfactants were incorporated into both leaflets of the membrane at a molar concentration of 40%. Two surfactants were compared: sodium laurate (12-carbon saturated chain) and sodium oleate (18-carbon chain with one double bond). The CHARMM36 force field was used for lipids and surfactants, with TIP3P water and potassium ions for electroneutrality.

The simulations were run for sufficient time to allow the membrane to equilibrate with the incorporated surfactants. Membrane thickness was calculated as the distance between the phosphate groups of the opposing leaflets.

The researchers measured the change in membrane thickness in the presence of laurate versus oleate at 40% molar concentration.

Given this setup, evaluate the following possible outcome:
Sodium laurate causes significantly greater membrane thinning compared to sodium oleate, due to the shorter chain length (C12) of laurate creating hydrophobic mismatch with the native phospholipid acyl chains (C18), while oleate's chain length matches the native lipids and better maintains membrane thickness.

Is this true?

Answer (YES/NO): YES